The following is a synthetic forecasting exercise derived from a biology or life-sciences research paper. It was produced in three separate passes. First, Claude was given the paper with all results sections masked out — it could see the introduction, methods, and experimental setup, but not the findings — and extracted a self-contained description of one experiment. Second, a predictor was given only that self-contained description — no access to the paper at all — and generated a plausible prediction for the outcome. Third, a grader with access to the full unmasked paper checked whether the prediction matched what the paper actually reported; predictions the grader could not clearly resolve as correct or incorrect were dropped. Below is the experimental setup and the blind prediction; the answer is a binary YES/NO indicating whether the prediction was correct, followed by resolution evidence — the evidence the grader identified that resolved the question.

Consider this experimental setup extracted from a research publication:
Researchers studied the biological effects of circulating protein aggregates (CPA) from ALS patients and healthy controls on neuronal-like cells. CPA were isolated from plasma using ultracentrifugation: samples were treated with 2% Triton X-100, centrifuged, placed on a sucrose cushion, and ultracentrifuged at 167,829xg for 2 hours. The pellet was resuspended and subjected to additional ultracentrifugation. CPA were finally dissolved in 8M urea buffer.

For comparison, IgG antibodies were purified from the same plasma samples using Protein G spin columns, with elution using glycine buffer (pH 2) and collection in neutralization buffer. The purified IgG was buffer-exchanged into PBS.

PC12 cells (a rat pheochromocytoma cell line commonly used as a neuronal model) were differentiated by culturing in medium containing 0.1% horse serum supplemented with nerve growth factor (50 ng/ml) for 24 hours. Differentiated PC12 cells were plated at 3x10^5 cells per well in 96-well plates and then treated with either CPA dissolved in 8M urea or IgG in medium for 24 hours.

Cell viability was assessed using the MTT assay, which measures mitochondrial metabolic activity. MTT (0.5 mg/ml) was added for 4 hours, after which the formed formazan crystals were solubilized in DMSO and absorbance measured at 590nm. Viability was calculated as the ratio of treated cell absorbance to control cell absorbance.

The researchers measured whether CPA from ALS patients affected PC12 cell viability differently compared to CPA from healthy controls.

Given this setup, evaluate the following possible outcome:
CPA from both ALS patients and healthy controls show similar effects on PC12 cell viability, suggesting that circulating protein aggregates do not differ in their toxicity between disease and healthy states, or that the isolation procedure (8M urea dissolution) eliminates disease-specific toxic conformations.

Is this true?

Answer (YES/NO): NO